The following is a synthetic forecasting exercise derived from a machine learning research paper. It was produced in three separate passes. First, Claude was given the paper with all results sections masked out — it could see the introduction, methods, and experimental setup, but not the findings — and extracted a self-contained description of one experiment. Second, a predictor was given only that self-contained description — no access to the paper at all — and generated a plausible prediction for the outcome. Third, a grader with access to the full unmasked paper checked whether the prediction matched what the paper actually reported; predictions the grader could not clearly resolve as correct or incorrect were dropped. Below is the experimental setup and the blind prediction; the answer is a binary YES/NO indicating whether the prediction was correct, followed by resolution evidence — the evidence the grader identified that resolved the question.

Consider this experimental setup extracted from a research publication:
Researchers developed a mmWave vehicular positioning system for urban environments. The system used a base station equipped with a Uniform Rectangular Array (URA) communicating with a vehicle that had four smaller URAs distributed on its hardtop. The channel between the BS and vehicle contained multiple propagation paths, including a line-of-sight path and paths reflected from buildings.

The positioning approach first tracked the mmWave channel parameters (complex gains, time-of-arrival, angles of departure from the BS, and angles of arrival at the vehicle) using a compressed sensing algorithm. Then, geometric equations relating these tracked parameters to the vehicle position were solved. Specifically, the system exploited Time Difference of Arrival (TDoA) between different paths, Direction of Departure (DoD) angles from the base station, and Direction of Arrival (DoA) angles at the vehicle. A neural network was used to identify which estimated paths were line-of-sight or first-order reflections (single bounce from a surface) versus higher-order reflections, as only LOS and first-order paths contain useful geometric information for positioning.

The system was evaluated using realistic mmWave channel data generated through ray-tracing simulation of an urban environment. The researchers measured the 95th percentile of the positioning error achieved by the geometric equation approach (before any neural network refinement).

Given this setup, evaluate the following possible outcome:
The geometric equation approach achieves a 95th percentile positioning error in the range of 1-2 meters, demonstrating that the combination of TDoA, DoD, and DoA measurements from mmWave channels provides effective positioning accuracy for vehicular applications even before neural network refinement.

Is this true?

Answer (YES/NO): YES